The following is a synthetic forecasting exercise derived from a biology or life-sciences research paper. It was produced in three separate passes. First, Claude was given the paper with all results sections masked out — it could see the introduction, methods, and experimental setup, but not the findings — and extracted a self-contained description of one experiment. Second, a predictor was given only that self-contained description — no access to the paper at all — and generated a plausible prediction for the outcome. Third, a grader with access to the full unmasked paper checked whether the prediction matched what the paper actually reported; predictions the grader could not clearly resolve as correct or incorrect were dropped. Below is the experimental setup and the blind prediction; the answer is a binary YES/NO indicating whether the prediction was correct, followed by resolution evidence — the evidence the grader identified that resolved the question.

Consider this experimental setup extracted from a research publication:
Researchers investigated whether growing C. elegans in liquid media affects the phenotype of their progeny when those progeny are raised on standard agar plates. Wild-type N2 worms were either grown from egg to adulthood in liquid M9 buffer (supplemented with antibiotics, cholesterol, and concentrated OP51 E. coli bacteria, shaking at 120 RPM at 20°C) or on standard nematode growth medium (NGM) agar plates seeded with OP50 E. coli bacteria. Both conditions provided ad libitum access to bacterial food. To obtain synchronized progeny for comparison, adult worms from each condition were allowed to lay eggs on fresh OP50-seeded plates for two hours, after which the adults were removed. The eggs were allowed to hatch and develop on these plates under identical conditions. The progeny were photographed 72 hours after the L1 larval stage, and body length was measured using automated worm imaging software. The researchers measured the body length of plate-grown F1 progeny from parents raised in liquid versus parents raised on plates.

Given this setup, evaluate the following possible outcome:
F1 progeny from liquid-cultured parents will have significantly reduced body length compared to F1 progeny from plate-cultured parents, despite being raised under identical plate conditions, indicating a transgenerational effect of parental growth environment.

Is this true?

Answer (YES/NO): NO